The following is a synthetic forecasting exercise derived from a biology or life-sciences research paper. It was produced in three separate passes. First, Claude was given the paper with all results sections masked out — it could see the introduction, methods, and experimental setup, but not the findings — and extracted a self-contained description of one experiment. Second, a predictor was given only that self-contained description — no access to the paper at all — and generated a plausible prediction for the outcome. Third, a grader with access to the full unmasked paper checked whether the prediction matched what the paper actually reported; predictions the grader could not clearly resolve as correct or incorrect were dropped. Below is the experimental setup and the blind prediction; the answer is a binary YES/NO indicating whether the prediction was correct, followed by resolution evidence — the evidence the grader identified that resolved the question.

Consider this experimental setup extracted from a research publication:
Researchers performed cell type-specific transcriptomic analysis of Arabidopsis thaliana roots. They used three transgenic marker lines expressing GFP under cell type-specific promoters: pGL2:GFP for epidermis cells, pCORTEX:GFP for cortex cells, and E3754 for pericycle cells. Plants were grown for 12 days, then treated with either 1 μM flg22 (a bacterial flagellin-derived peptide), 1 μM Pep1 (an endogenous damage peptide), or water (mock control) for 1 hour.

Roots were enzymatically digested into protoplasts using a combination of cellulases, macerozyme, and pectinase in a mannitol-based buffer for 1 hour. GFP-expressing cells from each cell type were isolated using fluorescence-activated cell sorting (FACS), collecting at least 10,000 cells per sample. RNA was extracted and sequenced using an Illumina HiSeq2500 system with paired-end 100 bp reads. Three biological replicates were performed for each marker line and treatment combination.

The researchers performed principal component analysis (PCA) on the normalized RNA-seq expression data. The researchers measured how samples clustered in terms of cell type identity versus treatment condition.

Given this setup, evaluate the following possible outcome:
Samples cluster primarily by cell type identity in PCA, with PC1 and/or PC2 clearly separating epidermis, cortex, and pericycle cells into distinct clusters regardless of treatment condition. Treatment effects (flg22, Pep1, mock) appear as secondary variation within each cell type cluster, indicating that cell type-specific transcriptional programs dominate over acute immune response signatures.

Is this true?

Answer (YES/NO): YES